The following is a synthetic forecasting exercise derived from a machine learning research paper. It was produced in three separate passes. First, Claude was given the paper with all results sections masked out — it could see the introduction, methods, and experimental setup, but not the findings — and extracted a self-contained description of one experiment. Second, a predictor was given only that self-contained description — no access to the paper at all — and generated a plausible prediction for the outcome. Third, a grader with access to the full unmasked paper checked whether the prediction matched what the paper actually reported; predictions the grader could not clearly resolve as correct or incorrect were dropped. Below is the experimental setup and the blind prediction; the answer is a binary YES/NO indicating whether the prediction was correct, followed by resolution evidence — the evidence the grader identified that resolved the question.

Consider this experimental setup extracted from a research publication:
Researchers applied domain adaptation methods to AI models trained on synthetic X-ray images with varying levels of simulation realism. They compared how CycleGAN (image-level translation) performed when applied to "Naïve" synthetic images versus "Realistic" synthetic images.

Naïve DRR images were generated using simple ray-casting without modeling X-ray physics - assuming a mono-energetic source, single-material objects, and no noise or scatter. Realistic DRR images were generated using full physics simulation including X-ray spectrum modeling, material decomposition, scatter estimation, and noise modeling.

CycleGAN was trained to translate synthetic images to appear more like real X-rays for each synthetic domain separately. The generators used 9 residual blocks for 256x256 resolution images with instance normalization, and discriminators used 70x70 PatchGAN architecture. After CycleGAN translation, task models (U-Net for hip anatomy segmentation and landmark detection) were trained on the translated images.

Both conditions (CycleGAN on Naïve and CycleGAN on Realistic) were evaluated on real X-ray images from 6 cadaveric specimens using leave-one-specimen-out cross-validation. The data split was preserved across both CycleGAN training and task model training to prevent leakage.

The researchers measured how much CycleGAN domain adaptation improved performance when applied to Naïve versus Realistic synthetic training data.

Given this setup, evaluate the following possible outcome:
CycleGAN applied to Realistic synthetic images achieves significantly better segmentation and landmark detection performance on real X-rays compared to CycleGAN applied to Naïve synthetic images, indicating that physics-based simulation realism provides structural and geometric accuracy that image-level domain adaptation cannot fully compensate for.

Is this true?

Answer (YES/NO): NO